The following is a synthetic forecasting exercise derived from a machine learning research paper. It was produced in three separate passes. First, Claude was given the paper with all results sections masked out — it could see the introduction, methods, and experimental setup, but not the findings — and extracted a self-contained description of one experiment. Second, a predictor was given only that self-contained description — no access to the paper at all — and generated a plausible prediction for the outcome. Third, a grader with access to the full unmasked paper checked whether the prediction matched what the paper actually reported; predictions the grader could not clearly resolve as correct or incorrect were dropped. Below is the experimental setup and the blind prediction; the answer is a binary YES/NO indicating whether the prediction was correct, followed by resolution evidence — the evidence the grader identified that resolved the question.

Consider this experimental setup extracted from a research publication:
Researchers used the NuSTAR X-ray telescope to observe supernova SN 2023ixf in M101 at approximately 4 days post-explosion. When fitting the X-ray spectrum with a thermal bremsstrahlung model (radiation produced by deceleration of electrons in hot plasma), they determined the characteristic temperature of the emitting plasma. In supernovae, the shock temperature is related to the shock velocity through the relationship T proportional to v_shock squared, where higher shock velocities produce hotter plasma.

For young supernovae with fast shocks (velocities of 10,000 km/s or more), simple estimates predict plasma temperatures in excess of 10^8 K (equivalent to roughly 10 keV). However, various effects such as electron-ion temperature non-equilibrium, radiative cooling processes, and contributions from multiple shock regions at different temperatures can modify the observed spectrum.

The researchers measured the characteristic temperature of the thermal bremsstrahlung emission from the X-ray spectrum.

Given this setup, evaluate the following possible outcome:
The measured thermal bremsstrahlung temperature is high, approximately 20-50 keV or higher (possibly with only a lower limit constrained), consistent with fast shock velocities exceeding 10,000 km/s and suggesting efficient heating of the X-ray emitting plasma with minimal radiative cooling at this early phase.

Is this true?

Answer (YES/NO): YES